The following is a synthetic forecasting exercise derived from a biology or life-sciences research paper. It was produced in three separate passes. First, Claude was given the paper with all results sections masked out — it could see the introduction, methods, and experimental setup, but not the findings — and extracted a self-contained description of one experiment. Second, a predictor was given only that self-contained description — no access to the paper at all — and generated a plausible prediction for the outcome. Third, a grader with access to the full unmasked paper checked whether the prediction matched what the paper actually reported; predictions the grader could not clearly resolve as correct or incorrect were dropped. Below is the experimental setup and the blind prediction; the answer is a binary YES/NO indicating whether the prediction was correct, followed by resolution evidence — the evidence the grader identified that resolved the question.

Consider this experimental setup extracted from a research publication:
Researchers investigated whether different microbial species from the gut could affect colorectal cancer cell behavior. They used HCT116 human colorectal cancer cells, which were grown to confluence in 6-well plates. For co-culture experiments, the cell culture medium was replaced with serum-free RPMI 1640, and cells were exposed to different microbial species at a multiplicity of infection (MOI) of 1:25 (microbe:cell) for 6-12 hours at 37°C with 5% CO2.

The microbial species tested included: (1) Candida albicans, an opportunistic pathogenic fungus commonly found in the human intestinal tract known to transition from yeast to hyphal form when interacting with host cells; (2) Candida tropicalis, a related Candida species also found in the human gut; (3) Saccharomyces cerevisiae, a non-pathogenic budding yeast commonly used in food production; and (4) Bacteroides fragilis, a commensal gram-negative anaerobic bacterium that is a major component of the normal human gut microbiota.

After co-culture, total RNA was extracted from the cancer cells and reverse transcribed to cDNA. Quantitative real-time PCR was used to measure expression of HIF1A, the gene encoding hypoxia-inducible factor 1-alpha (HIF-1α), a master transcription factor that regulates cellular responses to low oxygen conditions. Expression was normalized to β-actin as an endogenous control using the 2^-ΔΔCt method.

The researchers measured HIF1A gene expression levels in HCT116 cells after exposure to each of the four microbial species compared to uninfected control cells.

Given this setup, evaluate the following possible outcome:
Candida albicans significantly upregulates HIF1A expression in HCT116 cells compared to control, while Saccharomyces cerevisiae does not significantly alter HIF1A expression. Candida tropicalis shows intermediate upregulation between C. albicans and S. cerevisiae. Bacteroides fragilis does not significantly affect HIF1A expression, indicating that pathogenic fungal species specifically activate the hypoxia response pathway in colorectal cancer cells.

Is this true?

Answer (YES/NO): NO